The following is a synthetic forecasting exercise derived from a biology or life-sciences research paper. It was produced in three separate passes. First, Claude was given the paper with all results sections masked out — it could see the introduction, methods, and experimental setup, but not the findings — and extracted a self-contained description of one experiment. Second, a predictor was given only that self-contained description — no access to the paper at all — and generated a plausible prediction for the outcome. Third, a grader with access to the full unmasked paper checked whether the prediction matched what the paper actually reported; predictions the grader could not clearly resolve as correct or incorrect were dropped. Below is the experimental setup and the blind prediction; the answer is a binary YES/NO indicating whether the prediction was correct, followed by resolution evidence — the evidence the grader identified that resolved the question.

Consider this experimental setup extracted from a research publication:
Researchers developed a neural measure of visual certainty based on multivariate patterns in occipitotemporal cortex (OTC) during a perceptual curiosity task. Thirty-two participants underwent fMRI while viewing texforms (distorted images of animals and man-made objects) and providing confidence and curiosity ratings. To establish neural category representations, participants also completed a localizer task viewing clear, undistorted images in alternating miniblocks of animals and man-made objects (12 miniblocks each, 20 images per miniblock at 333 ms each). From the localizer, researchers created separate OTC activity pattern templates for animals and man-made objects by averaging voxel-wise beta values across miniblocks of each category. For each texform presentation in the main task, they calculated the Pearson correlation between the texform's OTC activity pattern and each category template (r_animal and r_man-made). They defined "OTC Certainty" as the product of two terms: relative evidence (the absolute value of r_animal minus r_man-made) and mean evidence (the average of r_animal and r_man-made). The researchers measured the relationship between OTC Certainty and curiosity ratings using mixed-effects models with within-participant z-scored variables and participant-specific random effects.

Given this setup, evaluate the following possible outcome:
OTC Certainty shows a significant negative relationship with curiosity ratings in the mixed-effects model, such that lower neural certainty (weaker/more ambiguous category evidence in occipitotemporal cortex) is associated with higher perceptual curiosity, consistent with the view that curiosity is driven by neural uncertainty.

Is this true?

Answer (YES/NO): YES